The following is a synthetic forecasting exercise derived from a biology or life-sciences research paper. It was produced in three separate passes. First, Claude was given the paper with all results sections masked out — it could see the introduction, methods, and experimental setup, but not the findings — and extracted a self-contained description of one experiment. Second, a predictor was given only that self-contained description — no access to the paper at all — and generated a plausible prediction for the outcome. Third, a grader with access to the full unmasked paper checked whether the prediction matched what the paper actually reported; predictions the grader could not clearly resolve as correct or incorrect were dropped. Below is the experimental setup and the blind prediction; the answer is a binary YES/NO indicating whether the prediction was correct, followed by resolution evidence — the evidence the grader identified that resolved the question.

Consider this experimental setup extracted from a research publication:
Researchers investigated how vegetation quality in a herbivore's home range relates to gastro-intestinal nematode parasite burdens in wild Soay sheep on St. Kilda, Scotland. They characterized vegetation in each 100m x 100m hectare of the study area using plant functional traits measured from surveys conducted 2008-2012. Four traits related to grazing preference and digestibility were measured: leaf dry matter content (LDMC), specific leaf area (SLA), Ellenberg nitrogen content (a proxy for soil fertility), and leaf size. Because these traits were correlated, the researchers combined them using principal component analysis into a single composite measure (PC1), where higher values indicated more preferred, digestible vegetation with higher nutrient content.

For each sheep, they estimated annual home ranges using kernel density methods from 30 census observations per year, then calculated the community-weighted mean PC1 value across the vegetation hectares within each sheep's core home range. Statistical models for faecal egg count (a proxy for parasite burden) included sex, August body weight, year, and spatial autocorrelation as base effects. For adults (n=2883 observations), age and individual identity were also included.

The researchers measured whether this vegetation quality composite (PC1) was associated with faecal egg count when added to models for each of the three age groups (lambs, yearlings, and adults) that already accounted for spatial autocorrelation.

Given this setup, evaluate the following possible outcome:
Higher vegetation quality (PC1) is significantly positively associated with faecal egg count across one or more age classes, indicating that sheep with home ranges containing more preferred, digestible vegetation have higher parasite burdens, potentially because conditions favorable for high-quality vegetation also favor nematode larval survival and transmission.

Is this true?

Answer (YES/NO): NO